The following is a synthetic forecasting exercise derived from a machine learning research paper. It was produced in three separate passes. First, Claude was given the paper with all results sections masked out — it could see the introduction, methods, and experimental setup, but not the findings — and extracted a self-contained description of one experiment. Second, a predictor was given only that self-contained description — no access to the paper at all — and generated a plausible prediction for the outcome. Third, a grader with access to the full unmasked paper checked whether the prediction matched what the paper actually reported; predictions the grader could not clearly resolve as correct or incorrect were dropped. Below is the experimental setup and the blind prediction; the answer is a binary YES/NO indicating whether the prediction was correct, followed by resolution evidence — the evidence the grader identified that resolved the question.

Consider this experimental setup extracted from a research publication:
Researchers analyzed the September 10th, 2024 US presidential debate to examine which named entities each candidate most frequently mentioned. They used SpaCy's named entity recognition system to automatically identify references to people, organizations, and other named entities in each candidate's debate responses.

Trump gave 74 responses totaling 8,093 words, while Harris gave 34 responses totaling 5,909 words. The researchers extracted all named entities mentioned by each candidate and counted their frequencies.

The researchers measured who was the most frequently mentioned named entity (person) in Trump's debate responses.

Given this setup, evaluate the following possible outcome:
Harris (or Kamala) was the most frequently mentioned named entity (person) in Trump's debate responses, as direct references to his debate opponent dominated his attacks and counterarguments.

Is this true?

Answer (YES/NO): NO